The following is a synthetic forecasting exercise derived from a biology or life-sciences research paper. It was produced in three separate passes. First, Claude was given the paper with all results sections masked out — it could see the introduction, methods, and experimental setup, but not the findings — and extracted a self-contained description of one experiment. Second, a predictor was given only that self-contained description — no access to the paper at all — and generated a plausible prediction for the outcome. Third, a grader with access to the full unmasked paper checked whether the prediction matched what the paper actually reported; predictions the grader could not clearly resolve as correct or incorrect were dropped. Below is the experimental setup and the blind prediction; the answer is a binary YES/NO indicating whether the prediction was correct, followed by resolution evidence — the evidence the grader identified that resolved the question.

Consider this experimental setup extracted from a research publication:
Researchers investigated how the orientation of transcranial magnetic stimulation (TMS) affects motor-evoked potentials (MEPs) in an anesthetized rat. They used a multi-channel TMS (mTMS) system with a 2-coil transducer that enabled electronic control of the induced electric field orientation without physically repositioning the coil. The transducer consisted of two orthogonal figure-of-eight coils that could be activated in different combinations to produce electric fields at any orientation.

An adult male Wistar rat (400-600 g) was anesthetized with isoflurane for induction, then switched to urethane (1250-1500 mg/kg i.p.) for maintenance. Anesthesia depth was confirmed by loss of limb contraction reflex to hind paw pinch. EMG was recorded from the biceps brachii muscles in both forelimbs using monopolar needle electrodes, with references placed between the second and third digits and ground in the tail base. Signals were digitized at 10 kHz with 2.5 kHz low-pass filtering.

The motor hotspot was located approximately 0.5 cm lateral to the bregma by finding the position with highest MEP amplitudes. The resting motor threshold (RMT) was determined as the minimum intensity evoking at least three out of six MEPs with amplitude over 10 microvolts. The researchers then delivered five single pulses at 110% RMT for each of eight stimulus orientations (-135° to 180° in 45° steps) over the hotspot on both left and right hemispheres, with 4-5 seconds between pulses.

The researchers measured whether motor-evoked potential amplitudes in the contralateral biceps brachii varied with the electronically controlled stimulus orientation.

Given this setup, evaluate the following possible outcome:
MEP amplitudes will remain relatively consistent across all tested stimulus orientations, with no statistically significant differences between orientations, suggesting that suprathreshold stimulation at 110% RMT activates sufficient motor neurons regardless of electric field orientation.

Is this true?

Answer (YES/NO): NO